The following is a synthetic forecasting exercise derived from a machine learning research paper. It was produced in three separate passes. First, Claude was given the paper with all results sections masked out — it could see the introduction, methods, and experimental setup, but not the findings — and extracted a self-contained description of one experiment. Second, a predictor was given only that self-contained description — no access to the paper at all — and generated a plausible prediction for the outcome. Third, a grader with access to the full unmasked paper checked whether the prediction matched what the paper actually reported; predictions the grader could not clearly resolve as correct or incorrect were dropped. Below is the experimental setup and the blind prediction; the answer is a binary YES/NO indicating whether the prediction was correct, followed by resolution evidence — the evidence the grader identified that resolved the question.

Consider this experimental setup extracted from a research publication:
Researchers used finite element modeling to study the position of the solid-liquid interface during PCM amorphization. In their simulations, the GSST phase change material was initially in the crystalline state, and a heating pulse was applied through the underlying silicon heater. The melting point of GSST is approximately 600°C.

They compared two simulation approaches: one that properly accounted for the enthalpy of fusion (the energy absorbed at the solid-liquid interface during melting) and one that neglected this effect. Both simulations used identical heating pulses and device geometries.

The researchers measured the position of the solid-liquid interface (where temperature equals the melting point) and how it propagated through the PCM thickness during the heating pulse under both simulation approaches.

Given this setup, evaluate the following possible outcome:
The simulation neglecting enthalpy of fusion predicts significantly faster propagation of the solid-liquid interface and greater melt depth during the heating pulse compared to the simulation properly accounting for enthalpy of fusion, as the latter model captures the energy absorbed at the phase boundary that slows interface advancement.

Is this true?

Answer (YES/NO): YES